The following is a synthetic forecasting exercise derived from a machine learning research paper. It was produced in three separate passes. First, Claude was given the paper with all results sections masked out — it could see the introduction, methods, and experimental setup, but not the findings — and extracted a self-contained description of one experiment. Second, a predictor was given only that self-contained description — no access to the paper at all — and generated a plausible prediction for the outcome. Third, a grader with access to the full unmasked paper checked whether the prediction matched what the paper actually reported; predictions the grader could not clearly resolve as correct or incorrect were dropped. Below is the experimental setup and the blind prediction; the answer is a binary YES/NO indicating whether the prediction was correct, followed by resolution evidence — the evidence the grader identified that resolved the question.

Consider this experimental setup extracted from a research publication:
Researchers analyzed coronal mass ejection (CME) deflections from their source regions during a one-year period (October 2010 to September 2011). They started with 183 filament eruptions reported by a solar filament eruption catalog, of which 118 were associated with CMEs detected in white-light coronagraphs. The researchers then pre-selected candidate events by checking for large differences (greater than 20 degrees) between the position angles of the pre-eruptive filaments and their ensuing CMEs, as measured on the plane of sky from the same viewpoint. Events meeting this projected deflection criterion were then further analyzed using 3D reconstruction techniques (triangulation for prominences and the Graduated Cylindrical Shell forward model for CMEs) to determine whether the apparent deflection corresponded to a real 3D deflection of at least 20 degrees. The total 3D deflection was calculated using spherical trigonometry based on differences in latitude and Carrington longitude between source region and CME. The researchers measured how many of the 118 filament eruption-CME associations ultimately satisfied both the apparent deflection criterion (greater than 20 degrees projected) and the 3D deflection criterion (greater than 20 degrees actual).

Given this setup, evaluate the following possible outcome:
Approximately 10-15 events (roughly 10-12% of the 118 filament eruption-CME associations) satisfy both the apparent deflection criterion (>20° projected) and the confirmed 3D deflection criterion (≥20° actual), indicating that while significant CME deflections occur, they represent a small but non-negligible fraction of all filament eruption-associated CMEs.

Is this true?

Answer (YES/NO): YES